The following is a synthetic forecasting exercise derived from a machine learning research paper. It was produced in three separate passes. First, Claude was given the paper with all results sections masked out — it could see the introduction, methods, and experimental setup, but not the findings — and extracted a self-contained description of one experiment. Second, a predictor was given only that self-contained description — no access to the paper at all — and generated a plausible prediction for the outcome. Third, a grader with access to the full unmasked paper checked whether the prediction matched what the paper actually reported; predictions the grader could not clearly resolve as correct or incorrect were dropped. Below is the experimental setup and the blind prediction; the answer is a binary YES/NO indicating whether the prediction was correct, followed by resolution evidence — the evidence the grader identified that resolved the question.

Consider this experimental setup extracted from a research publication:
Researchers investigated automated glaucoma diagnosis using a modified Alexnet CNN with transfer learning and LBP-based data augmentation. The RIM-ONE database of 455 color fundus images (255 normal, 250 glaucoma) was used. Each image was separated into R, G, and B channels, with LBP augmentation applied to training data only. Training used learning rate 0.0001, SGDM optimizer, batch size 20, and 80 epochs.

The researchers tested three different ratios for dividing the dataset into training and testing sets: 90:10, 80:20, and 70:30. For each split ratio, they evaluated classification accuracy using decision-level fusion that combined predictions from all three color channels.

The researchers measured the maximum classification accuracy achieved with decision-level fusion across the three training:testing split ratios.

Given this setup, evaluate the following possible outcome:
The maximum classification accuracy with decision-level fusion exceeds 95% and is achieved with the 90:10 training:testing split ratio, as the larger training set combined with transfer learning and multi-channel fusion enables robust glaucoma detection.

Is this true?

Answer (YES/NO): NO